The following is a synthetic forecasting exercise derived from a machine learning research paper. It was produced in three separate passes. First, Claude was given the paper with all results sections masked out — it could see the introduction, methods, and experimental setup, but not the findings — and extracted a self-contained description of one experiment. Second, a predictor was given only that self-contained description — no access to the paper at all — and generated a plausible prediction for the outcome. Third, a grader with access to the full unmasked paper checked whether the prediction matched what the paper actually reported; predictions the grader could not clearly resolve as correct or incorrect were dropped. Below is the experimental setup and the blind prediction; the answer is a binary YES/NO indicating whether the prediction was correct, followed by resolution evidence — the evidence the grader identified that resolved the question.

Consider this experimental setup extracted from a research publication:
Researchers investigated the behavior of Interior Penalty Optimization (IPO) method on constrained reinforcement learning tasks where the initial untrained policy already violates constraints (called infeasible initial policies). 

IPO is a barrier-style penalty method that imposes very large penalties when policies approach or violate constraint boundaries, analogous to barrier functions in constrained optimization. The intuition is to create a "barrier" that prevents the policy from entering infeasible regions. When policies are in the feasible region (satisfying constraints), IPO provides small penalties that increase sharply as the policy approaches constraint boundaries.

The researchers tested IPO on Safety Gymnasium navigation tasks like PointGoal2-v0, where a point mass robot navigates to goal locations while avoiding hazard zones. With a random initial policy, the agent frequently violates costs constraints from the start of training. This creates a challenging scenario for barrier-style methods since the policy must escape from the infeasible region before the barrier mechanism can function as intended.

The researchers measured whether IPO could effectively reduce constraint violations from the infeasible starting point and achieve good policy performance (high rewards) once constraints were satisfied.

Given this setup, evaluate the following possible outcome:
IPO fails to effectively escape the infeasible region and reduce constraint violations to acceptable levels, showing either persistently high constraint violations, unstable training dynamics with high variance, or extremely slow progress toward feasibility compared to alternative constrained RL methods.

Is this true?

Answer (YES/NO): YES